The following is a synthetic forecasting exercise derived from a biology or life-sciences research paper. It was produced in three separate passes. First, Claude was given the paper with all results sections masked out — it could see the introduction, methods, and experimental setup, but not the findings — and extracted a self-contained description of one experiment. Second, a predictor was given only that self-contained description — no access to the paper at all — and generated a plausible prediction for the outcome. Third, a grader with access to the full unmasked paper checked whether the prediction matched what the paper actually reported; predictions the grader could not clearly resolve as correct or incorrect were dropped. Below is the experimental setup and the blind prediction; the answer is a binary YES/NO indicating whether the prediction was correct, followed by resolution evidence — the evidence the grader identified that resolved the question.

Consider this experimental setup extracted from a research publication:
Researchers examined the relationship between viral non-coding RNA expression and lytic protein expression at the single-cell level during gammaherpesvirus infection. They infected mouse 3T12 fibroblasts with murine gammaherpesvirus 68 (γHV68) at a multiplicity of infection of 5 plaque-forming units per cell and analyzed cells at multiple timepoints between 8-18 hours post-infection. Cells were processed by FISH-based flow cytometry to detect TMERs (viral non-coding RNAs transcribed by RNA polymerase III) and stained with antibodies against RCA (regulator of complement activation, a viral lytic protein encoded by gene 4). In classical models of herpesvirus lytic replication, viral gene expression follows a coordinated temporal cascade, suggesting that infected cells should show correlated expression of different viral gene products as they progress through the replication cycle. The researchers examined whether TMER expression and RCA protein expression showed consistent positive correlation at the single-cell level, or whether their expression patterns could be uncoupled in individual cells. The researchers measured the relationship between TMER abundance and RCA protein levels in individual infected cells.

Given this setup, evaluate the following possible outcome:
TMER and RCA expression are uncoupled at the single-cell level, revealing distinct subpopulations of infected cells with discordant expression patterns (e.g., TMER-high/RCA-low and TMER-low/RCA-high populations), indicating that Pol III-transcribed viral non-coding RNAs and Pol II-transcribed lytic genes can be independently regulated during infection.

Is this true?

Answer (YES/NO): NO